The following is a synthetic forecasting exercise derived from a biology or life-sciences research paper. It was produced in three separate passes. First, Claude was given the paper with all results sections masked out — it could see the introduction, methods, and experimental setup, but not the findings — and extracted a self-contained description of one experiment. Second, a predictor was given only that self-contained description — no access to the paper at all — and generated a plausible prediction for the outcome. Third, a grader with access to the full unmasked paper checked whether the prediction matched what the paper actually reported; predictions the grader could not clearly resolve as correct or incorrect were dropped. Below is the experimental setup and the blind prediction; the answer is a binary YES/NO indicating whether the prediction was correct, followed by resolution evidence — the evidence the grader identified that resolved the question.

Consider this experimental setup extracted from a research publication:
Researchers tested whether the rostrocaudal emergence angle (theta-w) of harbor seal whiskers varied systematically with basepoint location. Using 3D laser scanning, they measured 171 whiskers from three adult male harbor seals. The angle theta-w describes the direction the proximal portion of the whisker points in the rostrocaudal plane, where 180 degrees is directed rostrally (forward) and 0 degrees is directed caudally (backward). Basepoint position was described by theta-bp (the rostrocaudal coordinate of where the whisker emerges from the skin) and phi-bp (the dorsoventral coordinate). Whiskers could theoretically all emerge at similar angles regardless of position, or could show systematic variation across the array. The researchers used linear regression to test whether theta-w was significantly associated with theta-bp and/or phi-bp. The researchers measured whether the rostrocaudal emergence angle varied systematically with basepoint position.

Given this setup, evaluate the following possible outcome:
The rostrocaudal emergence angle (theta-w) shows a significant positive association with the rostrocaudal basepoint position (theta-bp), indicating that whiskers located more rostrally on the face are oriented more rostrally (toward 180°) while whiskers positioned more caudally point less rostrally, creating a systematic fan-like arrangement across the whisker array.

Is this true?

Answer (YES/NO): YES